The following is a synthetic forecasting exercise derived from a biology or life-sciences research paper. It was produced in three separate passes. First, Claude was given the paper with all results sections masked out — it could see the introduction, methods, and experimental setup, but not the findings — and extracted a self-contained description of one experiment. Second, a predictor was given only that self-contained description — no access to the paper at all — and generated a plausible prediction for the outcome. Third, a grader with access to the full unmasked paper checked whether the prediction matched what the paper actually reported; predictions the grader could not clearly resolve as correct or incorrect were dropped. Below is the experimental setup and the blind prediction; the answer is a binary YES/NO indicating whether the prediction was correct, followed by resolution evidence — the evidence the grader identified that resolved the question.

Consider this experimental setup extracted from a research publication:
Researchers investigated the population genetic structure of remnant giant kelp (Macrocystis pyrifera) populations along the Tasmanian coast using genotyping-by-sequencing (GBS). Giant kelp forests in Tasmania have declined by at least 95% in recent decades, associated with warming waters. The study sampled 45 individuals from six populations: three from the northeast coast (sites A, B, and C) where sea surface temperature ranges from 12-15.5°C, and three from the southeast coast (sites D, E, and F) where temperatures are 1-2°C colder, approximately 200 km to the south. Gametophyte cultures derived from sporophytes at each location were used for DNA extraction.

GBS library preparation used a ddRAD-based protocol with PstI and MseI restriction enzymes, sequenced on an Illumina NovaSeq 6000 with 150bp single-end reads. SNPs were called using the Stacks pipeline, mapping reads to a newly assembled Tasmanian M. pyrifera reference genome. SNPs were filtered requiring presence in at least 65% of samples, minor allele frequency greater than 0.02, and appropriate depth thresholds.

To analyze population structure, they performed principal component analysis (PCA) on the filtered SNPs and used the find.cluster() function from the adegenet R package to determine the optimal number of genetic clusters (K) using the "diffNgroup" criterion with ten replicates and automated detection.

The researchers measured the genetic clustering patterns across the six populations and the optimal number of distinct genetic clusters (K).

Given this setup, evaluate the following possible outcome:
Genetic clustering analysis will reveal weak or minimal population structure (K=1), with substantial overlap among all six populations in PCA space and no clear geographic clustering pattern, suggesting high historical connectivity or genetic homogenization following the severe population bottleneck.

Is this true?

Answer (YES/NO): NO